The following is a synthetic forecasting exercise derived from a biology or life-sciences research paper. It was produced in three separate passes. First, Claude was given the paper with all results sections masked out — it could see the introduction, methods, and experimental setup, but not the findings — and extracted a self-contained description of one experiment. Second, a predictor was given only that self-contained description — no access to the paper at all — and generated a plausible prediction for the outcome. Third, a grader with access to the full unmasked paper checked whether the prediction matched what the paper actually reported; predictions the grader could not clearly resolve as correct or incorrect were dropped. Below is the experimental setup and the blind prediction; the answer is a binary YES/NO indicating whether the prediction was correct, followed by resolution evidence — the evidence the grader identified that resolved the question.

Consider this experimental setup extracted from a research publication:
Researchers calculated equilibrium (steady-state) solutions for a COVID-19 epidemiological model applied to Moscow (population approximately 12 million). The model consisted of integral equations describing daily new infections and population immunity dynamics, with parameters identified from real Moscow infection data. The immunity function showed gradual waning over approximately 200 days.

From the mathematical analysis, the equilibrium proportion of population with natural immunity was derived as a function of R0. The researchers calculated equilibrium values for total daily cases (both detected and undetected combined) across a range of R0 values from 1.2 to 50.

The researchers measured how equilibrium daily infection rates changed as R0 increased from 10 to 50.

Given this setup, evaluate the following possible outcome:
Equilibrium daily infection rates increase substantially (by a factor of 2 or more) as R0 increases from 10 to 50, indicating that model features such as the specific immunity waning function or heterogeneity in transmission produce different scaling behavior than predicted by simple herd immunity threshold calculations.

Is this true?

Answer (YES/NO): NO